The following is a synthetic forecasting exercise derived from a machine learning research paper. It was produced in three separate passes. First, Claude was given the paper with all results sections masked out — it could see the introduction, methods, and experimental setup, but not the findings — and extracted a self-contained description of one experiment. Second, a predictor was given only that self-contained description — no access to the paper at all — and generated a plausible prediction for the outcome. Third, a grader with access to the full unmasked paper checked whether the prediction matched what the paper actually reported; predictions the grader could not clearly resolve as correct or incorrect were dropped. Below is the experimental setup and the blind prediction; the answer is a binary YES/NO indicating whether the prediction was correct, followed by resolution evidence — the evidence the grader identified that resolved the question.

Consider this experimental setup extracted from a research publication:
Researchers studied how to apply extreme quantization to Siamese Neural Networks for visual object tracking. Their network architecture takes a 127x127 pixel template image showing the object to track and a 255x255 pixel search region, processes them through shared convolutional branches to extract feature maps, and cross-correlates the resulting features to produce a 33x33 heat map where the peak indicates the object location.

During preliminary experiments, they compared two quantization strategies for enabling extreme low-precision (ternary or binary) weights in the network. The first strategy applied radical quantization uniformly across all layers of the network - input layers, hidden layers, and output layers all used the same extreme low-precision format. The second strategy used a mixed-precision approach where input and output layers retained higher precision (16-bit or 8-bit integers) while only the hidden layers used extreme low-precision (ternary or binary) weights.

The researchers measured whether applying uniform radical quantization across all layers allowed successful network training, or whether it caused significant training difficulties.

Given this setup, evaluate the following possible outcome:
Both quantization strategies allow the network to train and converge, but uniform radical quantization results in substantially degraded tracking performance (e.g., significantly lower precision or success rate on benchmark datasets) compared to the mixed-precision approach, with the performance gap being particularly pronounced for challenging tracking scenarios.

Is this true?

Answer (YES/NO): NO